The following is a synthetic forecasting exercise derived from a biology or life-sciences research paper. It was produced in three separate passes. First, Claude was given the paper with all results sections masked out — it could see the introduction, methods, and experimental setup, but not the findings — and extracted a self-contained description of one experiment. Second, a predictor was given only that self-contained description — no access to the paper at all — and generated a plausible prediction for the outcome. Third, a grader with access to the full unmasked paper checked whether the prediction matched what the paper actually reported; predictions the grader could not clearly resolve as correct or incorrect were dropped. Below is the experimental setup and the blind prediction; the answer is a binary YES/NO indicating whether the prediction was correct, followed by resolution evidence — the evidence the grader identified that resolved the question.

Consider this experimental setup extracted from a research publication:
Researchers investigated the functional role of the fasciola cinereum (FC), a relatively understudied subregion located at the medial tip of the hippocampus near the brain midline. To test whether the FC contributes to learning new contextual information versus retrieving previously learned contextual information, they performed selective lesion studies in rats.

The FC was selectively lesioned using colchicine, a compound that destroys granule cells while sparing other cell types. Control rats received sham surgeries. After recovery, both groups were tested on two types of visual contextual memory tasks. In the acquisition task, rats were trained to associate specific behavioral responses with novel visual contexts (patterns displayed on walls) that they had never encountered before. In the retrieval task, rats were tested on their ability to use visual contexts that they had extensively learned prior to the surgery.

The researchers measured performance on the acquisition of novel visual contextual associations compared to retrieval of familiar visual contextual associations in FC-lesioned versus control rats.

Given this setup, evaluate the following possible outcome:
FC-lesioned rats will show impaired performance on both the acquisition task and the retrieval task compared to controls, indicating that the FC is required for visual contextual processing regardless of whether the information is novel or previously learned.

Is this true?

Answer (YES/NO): NO